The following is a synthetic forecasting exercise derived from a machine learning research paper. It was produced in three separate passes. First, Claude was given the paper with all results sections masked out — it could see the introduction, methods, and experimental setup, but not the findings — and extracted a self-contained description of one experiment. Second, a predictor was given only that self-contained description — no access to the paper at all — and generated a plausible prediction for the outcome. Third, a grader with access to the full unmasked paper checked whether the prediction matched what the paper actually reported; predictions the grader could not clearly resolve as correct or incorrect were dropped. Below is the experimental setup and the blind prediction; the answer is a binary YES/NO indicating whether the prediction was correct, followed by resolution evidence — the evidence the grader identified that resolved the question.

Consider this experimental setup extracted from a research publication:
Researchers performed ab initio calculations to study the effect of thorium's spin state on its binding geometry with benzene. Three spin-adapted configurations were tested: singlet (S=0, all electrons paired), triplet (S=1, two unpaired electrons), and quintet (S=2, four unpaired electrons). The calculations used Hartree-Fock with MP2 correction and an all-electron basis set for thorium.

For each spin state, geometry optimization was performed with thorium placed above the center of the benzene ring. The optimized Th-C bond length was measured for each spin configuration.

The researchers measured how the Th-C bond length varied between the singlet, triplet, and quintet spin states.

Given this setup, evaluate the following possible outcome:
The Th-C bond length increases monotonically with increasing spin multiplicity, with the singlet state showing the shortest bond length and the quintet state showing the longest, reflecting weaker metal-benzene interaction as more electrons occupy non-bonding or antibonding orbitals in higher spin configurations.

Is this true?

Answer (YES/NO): NO